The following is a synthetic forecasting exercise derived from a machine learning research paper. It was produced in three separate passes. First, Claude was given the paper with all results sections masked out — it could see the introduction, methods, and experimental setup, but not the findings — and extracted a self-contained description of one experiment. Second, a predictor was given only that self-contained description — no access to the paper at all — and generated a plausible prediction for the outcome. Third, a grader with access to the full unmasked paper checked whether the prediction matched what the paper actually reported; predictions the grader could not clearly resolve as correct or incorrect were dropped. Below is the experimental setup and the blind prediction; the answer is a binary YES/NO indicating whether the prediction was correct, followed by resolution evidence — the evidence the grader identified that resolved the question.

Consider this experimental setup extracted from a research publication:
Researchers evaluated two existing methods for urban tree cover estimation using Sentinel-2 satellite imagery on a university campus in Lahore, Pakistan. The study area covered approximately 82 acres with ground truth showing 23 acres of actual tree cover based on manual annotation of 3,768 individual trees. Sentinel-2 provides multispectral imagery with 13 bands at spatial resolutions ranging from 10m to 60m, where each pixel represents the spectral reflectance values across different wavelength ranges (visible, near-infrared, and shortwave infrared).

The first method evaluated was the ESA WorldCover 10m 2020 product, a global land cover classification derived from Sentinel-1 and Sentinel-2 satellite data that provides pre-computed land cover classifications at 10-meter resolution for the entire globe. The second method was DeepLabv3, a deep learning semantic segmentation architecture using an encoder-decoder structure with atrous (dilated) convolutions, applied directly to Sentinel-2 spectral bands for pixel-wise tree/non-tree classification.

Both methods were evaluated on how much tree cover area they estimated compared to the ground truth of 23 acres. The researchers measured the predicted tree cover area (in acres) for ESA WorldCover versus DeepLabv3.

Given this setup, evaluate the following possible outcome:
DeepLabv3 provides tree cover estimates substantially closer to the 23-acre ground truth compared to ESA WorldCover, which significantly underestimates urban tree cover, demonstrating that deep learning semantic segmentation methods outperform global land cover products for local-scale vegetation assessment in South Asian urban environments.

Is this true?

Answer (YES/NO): YES